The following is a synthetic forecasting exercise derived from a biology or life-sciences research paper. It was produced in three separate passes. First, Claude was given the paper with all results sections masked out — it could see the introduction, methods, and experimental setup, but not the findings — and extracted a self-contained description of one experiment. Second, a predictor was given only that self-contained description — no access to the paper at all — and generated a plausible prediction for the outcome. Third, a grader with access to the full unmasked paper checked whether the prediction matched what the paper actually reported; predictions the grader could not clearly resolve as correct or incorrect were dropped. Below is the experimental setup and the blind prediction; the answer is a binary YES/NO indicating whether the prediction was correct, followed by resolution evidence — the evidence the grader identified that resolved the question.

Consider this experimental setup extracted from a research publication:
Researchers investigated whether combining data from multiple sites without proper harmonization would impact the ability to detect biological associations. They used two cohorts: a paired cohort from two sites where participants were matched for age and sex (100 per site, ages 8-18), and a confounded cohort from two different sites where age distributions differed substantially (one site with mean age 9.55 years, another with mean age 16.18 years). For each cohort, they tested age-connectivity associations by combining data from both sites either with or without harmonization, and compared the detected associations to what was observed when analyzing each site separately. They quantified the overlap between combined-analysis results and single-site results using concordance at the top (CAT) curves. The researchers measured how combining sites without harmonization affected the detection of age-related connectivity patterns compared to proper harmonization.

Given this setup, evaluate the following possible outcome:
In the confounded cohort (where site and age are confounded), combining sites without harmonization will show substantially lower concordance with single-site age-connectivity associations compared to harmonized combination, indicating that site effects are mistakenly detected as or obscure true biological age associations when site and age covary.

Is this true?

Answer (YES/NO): YES